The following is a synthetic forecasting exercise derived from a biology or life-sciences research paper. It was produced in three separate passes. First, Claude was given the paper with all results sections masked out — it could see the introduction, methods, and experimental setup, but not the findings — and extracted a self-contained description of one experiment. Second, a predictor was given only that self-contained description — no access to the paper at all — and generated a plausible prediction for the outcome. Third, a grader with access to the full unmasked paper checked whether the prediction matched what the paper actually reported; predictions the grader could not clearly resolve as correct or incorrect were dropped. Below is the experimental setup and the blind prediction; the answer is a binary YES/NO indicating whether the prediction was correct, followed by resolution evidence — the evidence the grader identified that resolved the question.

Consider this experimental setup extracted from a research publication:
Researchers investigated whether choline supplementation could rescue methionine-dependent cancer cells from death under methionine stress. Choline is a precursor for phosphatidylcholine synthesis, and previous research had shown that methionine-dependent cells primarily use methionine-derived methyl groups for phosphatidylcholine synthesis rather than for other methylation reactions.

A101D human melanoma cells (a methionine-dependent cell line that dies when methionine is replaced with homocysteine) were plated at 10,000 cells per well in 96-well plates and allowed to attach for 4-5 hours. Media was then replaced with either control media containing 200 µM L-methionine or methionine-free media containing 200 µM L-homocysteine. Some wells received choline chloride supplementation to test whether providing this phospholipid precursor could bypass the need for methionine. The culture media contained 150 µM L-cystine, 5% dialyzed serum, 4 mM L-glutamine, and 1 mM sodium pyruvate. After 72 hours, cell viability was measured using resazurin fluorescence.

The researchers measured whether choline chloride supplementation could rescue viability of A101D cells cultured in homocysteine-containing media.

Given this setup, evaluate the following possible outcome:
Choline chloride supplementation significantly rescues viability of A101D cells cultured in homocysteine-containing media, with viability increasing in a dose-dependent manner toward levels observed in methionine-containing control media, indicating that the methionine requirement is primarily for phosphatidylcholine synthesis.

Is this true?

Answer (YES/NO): NO